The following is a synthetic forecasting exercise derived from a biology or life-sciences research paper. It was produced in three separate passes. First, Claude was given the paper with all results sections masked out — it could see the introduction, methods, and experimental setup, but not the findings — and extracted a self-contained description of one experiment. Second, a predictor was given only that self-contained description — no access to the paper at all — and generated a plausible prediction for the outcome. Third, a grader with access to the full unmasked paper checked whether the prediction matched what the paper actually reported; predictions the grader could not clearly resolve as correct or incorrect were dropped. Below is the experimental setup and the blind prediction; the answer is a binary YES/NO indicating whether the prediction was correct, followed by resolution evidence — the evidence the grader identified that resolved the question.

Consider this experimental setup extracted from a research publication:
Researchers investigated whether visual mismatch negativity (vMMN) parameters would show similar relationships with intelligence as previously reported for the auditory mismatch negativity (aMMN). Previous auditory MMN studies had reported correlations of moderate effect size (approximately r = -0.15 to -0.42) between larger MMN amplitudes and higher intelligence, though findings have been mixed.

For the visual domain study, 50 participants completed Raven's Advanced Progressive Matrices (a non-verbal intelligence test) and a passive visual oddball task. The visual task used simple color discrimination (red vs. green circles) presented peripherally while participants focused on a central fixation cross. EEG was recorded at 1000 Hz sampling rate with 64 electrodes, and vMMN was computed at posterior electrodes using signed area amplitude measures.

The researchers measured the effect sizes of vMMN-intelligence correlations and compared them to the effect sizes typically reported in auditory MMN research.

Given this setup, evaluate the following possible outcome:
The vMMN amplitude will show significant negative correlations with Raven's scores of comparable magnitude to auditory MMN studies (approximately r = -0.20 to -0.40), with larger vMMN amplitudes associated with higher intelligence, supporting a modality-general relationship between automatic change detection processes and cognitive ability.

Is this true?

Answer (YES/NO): NO